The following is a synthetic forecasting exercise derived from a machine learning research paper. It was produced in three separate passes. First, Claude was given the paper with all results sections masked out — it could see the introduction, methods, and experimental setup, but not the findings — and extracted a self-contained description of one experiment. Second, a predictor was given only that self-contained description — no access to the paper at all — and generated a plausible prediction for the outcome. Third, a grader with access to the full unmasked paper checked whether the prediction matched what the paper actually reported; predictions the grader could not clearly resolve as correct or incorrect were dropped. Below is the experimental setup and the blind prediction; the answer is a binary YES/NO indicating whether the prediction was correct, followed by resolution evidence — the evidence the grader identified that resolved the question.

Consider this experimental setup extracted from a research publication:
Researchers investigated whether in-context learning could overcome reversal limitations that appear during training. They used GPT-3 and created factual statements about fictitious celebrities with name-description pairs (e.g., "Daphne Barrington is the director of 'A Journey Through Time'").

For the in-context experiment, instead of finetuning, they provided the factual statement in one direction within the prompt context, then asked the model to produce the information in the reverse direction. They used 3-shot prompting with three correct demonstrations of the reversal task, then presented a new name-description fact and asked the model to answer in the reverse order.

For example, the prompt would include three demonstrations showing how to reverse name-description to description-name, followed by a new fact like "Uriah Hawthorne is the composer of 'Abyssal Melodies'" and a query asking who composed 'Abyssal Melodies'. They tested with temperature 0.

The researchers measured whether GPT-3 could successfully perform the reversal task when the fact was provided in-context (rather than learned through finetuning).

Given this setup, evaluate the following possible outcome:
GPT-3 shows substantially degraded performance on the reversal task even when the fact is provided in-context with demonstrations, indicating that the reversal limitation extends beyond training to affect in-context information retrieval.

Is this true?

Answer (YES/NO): NO